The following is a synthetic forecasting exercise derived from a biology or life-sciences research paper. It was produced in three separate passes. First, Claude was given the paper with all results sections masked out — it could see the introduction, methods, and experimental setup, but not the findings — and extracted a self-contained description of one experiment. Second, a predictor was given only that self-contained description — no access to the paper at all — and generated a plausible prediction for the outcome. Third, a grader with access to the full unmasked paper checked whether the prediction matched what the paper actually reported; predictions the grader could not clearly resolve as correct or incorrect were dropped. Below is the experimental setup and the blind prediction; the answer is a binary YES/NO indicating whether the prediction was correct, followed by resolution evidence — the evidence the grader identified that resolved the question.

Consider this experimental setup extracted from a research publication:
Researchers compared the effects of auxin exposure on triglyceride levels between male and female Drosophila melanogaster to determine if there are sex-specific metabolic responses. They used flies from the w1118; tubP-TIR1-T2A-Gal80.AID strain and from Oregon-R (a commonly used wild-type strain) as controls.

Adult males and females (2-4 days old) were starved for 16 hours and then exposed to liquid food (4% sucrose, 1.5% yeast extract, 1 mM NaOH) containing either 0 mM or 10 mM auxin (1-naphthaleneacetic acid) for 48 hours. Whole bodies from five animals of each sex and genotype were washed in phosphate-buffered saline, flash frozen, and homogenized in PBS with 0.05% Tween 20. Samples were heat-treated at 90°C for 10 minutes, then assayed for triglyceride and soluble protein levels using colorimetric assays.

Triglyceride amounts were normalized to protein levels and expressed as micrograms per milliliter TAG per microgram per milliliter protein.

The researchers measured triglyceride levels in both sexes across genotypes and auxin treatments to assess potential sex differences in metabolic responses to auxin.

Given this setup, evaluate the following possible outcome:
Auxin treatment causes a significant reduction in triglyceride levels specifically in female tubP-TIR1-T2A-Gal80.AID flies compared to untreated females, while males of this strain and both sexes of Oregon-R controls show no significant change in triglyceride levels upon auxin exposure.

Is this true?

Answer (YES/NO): NO